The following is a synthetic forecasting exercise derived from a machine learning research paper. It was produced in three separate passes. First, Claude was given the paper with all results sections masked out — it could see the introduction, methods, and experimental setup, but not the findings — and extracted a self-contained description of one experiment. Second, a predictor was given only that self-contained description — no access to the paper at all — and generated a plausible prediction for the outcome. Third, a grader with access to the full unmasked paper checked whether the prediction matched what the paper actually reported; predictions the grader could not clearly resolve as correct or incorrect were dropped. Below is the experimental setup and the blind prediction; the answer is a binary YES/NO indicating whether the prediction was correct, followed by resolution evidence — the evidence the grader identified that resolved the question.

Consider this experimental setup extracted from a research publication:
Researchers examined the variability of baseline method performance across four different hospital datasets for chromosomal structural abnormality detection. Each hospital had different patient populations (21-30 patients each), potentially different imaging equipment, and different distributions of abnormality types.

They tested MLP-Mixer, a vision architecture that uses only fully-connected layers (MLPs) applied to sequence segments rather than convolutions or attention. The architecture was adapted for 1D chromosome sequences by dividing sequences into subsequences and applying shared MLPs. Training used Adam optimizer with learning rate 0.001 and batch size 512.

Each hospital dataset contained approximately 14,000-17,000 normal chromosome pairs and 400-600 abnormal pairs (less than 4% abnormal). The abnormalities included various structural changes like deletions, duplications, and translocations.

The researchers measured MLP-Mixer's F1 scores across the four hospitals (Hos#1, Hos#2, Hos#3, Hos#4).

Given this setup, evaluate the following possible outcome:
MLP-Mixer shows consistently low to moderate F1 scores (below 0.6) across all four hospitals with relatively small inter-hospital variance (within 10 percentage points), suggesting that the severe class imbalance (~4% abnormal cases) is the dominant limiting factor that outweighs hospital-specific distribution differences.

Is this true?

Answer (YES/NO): NO